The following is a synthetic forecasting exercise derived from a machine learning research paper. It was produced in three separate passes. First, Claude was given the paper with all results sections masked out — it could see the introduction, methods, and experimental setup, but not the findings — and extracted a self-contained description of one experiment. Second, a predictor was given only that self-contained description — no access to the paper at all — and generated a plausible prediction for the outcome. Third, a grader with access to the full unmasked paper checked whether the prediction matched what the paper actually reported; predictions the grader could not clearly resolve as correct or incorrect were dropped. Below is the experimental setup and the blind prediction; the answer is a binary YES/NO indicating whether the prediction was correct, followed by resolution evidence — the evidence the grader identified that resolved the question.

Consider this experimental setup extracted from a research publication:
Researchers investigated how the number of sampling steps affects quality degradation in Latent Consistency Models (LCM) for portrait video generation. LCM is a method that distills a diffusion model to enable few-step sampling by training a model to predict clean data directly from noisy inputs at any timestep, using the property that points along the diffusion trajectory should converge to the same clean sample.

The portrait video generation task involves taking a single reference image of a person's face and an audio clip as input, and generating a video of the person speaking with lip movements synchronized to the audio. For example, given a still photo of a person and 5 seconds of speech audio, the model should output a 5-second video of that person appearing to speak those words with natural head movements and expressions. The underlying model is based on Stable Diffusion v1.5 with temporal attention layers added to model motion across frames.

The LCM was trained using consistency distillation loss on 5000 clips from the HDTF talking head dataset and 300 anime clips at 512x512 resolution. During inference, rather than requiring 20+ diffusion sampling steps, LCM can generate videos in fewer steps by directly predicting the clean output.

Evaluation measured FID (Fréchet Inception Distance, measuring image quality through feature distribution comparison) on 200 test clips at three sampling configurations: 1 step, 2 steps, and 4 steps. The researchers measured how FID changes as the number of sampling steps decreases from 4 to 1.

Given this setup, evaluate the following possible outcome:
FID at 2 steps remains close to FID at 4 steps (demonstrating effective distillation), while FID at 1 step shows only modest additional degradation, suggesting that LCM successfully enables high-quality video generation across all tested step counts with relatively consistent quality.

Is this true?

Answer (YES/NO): NO